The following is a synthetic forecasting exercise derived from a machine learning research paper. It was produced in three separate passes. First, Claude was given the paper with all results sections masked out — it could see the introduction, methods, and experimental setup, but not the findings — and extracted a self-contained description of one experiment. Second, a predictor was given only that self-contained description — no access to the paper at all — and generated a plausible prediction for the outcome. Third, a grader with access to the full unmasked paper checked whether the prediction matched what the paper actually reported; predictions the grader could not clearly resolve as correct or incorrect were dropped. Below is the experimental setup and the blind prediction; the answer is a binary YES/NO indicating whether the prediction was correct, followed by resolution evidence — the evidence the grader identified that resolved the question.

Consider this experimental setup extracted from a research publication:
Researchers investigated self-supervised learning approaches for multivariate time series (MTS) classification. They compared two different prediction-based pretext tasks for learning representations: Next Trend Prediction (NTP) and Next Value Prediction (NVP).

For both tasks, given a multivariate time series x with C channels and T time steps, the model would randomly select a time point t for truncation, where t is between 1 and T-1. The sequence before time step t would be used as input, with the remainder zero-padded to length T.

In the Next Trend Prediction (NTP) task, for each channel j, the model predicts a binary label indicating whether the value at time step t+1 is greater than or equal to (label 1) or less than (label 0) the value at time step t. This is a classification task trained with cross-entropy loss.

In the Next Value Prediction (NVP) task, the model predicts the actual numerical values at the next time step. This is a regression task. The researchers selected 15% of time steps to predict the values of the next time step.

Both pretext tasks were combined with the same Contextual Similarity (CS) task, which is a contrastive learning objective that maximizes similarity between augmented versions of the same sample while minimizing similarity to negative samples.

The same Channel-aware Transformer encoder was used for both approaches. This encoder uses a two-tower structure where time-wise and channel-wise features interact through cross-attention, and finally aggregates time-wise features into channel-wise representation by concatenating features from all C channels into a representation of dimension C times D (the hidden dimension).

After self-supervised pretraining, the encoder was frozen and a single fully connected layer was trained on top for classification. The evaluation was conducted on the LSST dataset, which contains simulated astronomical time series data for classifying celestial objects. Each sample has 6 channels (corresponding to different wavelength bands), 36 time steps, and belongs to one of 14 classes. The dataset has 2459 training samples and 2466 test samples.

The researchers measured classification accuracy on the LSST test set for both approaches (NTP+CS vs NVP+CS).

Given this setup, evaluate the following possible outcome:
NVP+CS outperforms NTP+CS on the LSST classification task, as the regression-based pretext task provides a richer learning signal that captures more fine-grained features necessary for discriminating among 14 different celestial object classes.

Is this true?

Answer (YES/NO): NO